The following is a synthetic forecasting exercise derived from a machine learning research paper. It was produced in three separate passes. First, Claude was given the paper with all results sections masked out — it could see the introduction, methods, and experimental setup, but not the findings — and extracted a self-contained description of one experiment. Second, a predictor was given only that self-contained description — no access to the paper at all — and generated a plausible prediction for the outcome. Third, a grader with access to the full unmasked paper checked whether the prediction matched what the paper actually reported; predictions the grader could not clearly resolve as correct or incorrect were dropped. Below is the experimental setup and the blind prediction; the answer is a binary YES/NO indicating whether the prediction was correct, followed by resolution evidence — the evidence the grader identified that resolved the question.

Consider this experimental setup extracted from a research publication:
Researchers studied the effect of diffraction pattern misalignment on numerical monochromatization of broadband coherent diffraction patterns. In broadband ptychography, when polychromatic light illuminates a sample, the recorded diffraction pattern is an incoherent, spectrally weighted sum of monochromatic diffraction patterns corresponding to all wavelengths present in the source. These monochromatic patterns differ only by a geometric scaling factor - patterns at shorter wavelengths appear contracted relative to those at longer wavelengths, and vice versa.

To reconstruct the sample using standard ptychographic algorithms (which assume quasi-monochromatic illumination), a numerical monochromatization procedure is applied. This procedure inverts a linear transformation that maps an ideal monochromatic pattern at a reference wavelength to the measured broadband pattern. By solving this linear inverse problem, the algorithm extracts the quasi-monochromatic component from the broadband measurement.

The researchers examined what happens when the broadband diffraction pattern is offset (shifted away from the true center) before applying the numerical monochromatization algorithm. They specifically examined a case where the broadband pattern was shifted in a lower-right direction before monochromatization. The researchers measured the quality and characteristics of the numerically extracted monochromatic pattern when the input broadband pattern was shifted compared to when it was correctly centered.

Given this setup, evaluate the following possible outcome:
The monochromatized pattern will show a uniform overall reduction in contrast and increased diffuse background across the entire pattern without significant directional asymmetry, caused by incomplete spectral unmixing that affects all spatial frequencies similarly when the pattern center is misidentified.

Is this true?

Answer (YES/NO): NO